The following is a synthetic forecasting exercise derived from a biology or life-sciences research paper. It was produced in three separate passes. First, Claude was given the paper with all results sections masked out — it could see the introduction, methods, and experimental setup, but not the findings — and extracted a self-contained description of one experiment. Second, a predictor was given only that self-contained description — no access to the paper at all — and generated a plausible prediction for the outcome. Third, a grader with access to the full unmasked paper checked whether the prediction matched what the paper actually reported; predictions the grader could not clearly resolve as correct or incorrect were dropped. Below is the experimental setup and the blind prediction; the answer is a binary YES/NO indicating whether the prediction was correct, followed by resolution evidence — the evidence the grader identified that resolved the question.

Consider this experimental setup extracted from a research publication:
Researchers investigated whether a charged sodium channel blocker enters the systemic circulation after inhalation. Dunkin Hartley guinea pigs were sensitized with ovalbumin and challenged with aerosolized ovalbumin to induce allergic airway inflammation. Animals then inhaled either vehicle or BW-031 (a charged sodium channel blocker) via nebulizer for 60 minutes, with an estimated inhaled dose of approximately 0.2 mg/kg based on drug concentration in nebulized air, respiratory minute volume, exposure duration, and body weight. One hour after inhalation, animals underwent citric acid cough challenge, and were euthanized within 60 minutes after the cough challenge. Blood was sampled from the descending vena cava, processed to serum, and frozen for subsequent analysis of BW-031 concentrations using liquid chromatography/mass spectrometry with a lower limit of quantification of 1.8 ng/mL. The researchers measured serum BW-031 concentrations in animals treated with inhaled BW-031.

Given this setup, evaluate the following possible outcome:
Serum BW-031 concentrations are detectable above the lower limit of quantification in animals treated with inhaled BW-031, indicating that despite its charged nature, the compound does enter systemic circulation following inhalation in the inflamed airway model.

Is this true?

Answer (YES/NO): YES